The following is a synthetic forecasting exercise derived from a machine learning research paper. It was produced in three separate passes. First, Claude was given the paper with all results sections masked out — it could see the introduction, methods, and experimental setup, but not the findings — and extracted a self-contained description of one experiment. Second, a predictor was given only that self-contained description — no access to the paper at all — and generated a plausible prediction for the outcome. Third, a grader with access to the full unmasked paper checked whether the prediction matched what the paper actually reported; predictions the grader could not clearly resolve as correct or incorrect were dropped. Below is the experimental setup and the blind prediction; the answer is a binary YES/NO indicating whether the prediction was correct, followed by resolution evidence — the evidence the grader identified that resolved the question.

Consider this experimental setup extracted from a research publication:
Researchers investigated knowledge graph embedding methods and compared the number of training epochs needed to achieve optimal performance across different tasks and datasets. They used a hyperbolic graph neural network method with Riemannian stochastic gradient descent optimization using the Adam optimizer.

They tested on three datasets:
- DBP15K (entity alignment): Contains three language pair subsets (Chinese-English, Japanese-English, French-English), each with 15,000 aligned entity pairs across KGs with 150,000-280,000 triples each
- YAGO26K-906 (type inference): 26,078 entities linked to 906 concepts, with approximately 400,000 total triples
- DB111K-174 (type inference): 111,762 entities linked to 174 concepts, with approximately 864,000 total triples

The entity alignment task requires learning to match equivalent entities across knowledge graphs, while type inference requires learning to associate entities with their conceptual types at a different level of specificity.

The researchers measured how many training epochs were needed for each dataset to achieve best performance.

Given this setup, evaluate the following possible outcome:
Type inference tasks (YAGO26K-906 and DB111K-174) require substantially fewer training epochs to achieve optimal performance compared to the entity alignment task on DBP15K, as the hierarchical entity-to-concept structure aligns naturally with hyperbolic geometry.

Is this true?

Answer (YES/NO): YES